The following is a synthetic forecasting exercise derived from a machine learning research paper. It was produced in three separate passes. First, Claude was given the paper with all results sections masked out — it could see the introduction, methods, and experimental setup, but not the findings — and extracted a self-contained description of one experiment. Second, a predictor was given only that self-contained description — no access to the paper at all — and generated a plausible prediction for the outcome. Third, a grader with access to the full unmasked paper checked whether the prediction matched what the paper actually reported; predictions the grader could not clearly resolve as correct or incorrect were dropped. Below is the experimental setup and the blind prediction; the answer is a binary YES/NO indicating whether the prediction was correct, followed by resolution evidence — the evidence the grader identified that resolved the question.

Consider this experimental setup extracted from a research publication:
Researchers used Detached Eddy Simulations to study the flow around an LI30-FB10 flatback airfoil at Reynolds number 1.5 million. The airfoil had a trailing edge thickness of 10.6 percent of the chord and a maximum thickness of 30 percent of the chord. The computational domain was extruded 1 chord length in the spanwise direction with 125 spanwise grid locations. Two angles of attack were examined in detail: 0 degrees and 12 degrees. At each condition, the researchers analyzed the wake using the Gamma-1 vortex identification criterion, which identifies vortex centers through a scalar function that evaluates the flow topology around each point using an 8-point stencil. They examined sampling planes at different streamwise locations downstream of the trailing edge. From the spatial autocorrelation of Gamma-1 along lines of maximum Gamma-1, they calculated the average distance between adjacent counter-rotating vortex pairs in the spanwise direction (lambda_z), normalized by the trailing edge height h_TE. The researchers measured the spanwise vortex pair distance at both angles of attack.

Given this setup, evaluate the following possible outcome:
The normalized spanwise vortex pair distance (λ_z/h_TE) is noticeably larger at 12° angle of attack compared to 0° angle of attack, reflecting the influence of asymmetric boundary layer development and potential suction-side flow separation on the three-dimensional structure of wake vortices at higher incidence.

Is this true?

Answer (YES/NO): NO